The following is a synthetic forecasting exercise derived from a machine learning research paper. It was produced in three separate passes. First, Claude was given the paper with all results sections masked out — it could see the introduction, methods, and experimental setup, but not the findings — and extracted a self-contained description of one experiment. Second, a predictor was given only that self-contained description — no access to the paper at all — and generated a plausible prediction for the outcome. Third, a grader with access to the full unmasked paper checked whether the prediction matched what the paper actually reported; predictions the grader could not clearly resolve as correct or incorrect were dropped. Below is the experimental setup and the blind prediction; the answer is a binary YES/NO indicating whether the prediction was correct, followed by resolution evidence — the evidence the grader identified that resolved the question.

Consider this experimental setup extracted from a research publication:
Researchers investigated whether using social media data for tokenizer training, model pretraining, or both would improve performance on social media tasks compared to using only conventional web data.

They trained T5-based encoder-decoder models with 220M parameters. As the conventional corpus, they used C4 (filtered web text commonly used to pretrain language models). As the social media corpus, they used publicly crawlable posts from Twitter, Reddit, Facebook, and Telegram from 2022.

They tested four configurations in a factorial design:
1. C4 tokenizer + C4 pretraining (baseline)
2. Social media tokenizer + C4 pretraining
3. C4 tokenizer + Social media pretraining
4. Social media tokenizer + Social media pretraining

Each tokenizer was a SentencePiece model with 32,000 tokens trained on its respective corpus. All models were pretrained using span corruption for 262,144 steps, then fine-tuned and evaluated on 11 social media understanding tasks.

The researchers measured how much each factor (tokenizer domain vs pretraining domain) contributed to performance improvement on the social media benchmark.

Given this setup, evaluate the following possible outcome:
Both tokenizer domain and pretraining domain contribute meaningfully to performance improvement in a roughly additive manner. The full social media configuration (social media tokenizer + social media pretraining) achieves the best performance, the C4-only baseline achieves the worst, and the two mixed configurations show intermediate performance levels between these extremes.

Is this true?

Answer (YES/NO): NO